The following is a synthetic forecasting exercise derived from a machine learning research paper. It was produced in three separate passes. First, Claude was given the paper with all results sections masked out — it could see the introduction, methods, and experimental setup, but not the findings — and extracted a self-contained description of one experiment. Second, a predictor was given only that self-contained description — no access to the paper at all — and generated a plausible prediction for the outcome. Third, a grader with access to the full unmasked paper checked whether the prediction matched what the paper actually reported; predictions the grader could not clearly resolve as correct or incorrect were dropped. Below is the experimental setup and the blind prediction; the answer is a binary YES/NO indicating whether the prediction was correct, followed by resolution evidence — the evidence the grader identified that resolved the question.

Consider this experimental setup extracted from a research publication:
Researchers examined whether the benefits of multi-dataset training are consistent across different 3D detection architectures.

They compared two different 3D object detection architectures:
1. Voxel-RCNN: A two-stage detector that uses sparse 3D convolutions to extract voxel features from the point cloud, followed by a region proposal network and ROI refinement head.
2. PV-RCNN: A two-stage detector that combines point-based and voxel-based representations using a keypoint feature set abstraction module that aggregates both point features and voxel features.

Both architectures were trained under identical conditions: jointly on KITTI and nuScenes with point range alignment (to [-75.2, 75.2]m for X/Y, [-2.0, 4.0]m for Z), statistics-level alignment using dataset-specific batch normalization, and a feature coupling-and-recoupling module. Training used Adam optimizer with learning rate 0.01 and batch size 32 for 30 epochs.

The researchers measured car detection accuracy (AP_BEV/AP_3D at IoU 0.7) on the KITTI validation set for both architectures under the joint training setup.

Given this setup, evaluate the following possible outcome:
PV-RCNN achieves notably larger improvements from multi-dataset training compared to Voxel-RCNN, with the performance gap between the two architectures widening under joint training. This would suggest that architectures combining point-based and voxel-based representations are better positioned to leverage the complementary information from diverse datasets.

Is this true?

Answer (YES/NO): NO